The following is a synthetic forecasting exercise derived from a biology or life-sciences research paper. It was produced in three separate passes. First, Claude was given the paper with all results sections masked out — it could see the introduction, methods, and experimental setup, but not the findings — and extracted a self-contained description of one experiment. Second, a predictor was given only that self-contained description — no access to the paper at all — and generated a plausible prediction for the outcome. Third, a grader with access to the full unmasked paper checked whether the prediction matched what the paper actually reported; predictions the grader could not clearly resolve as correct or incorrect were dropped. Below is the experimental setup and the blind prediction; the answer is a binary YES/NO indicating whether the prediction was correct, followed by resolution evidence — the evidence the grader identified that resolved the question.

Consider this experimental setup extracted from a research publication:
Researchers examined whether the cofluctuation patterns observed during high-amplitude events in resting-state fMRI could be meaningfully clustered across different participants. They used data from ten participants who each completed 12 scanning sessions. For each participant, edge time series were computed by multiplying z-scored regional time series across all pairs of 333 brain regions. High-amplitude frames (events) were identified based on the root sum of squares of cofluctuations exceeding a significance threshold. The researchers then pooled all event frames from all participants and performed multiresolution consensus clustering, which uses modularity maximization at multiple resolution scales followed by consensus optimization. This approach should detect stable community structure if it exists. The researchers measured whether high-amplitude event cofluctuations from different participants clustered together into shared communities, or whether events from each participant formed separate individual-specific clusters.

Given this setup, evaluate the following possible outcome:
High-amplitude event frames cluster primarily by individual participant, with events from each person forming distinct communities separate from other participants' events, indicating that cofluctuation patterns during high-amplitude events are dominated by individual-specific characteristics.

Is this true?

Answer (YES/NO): NO